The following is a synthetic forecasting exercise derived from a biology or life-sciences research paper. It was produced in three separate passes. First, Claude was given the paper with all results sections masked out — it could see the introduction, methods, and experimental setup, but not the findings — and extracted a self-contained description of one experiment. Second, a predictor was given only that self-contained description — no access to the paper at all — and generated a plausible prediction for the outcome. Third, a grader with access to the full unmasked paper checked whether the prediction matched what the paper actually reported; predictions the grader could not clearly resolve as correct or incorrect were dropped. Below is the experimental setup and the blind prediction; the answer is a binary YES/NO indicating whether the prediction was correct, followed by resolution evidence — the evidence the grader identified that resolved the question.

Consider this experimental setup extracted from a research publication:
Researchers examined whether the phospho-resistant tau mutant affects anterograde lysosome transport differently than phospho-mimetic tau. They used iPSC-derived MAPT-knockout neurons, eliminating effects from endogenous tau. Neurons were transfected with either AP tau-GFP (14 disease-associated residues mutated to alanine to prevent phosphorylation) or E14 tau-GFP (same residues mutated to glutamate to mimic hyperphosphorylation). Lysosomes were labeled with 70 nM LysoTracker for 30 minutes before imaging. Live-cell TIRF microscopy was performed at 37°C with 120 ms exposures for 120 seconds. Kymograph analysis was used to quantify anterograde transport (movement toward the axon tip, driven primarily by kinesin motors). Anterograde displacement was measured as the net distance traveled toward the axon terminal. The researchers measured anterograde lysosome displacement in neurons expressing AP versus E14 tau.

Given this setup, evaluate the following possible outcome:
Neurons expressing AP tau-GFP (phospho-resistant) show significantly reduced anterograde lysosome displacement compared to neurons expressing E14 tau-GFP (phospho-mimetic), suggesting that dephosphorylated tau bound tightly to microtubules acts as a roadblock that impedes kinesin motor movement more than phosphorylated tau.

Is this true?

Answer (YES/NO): YES